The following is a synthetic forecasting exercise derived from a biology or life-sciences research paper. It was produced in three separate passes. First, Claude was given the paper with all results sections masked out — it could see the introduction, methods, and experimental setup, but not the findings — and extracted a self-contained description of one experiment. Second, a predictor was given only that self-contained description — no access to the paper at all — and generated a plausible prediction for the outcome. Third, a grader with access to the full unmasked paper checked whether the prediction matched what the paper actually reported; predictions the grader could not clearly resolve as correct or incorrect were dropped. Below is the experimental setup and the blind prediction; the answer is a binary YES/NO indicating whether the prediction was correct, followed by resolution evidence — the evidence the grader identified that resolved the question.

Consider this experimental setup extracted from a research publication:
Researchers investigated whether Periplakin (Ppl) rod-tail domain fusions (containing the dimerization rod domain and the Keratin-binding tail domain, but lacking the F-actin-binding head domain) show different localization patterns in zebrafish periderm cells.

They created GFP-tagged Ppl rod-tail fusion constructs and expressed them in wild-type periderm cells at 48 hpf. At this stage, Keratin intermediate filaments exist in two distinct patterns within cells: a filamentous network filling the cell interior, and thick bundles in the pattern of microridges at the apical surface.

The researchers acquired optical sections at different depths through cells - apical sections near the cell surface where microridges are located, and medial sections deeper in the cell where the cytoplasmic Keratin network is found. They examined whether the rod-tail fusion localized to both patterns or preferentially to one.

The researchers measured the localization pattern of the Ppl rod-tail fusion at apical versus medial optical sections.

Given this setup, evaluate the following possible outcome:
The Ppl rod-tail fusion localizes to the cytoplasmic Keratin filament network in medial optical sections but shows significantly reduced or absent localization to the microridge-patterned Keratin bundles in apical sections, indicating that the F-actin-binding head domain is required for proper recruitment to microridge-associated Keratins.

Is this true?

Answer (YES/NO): NO